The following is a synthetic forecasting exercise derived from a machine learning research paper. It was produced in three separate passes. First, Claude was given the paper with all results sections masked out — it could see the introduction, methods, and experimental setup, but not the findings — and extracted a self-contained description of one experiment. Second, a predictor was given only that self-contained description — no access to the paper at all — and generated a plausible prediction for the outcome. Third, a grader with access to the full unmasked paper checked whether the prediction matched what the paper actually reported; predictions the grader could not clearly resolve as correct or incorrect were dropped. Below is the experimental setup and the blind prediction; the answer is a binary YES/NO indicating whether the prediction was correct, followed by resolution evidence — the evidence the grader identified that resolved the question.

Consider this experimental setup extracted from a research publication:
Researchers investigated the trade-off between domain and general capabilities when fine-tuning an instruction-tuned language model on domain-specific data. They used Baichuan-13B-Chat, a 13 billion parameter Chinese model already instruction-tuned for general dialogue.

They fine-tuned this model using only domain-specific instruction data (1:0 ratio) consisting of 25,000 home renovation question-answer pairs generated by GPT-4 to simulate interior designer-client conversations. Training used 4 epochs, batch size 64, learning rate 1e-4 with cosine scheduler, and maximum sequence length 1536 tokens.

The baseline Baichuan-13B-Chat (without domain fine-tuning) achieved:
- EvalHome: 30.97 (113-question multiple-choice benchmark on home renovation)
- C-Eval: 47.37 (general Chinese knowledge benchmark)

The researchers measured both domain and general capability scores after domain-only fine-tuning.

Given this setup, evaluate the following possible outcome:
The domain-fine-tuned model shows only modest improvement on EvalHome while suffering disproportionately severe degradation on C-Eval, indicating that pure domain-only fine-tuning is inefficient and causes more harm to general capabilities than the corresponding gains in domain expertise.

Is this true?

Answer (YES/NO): YES